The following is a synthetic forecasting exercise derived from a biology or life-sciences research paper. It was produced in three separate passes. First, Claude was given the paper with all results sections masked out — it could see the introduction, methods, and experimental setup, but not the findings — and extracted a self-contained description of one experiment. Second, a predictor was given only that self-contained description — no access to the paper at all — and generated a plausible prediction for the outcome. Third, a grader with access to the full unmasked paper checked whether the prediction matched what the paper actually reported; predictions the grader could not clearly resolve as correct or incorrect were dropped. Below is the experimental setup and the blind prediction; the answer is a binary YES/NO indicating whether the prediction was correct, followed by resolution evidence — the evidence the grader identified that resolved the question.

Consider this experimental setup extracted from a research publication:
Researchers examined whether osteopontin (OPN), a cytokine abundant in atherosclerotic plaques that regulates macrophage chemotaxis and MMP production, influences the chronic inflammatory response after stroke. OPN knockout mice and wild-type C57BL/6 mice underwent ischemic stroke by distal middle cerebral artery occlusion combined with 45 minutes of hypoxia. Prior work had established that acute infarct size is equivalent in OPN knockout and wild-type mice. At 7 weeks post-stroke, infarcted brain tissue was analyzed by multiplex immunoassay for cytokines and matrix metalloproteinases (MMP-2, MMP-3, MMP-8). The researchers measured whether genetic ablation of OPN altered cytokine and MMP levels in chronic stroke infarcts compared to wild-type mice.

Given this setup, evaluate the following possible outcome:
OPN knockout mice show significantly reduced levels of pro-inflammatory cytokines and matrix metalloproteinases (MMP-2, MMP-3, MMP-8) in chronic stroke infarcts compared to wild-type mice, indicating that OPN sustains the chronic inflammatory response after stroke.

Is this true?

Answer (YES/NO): NO